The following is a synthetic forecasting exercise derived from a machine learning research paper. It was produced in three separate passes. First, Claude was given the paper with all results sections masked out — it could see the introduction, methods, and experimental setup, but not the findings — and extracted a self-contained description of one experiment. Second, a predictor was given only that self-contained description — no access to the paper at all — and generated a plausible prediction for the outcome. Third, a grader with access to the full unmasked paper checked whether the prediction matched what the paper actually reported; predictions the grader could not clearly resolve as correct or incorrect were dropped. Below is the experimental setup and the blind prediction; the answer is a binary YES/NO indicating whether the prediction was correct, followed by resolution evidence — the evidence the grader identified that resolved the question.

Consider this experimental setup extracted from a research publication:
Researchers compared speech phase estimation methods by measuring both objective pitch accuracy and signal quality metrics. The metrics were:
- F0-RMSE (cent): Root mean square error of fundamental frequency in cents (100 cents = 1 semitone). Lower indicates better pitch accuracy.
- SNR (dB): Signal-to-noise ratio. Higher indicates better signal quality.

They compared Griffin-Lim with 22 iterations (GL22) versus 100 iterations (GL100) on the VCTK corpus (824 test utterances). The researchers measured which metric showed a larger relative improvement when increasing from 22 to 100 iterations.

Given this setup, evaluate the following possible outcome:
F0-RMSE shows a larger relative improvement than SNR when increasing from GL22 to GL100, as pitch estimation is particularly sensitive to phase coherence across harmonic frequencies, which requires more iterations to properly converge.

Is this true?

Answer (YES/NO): YES